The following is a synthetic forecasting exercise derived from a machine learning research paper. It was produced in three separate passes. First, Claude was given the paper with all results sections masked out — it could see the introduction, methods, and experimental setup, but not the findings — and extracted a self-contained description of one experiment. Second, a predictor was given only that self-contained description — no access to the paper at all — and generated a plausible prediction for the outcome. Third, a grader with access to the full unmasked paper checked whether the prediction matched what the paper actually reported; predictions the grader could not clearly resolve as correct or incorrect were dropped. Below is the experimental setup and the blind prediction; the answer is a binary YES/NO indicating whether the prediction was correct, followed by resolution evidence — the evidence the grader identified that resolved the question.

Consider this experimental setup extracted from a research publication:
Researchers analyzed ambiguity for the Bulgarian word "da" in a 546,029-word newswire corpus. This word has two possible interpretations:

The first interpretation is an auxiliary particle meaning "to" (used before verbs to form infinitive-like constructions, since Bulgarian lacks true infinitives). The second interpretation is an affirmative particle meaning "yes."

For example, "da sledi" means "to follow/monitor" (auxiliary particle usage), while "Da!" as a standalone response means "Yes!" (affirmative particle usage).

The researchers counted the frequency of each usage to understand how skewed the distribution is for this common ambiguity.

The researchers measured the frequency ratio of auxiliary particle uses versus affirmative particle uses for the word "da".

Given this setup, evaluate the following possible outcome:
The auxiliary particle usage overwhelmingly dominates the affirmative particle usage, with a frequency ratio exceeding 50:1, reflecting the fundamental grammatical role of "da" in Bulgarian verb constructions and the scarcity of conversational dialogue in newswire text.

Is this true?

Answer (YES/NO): NO